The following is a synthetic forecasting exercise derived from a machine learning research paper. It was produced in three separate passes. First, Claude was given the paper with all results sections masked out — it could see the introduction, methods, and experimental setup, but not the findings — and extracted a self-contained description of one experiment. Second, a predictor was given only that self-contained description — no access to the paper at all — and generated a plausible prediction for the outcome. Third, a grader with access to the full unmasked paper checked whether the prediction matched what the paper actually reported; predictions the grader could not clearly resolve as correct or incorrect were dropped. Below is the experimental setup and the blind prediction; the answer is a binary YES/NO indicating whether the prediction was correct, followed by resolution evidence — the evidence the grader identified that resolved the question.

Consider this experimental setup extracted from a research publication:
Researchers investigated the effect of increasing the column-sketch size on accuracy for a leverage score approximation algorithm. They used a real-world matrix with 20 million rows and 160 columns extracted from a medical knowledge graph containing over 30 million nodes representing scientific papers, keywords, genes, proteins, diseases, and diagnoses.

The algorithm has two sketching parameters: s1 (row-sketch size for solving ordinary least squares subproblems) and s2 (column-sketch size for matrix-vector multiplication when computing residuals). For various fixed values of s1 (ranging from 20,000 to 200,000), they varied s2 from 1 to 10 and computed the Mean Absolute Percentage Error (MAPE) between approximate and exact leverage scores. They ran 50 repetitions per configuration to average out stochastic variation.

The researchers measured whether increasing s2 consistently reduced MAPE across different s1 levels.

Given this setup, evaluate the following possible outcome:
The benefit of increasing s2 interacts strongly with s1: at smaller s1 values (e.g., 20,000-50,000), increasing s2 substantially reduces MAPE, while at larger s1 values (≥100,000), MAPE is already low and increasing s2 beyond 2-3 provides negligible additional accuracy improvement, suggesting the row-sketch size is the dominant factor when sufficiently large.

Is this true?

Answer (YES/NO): NO